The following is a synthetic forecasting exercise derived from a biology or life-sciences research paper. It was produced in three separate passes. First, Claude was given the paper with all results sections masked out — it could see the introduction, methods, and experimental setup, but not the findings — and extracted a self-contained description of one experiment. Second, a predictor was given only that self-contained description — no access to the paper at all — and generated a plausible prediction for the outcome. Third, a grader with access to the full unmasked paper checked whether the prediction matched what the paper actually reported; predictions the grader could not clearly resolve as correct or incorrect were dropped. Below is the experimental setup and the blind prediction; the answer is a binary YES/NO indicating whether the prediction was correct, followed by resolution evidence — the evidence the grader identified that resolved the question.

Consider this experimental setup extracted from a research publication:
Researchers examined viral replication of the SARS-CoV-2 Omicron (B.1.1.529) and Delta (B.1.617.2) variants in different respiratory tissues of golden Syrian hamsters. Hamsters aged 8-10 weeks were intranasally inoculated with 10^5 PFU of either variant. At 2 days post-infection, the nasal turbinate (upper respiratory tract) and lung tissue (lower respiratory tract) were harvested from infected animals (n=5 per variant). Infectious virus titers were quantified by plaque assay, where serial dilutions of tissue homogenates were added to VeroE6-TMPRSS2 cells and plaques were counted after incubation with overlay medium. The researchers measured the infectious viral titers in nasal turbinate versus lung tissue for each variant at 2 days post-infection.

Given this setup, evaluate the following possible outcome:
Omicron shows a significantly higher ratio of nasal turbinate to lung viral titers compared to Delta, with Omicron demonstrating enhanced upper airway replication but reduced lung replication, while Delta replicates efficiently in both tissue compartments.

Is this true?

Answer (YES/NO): NO